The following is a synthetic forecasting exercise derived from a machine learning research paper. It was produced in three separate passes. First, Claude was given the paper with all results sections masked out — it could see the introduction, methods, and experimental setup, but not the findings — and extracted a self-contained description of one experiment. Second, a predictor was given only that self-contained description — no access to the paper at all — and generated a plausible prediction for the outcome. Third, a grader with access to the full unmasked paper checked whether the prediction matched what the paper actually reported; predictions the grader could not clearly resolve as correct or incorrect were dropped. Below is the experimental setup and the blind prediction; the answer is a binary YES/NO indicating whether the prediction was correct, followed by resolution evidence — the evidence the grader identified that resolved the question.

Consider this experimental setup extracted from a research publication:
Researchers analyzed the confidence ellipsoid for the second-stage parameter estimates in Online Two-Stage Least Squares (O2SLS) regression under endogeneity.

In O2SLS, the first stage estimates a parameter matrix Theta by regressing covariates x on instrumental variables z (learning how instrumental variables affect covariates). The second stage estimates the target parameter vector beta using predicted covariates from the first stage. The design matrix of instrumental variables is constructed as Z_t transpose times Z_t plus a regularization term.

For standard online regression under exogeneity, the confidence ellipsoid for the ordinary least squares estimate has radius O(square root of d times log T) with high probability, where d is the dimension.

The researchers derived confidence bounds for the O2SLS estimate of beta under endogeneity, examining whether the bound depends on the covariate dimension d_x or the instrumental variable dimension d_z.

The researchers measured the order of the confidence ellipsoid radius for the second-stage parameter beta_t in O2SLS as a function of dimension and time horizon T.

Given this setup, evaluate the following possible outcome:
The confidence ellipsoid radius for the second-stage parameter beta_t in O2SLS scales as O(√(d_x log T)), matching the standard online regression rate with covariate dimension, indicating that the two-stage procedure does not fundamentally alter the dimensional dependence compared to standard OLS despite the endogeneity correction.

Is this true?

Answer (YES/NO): NO